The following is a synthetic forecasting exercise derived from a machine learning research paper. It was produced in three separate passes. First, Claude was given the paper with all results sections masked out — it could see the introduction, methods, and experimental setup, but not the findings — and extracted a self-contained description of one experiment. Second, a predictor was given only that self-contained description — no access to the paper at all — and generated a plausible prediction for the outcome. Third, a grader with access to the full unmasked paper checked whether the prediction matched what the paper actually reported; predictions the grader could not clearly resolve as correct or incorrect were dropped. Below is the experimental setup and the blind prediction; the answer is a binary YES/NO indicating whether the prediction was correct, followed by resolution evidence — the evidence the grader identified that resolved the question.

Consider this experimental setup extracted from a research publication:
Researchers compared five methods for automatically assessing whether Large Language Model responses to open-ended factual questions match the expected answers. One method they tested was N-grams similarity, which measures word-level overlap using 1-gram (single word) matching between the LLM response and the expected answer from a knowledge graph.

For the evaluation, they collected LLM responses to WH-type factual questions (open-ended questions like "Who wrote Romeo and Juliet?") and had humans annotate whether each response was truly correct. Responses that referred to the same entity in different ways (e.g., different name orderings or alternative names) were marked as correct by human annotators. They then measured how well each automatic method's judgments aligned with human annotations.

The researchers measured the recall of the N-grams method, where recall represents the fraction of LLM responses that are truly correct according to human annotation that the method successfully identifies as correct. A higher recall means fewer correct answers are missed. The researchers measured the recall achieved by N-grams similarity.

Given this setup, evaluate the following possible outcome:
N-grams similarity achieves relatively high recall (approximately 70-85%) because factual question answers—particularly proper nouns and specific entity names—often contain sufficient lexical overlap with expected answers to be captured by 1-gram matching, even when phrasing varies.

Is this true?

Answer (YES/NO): NO